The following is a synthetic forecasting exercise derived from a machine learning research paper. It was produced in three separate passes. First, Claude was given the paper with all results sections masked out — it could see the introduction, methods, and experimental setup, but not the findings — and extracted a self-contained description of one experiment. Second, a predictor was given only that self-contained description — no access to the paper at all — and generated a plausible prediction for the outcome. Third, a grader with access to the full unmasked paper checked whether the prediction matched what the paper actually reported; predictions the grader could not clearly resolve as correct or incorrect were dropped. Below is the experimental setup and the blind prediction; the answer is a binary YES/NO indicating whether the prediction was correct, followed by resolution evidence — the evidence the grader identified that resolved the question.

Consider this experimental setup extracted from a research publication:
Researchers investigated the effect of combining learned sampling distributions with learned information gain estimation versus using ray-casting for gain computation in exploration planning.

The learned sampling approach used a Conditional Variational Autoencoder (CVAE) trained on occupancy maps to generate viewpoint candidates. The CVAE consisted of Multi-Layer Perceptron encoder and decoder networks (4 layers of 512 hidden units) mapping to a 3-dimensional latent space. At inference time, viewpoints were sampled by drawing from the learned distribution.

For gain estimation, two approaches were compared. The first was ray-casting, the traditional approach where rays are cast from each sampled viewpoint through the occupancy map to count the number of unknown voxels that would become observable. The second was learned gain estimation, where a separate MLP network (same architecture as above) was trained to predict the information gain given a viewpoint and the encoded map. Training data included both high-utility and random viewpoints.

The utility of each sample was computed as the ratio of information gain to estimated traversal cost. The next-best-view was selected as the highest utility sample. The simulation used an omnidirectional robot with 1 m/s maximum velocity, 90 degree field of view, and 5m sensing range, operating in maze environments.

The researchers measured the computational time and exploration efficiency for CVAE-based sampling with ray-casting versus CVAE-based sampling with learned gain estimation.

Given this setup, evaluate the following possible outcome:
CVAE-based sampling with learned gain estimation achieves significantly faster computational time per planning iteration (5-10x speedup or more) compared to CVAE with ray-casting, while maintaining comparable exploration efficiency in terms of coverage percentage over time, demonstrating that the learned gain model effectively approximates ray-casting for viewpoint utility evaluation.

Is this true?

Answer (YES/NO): NO